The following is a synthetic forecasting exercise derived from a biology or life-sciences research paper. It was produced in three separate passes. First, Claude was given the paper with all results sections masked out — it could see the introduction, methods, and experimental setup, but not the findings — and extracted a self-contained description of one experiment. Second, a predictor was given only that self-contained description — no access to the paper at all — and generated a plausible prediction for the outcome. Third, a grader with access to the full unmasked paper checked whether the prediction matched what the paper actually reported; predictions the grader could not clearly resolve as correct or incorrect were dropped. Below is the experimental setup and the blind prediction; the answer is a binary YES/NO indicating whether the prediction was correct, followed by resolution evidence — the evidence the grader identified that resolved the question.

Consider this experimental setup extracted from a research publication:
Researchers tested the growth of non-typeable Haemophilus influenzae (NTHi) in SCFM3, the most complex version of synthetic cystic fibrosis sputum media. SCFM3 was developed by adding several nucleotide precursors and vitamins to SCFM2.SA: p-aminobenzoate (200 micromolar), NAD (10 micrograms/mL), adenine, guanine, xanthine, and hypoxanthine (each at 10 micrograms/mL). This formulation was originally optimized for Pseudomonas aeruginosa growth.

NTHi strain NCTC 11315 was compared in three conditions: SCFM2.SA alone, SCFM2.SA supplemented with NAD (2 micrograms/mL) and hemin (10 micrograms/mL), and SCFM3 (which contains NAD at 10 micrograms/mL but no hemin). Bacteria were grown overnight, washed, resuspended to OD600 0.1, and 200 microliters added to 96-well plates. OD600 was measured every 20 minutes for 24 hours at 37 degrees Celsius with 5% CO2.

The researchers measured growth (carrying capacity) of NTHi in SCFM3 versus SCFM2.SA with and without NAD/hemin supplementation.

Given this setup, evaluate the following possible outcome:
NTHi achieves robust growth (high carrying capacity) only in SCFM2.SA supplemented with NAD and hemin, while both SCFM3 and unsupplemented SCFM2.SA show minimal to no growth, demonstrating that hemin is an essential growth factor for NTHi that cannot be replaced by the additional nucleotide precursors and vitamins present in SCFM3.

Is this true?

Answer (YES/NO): NO